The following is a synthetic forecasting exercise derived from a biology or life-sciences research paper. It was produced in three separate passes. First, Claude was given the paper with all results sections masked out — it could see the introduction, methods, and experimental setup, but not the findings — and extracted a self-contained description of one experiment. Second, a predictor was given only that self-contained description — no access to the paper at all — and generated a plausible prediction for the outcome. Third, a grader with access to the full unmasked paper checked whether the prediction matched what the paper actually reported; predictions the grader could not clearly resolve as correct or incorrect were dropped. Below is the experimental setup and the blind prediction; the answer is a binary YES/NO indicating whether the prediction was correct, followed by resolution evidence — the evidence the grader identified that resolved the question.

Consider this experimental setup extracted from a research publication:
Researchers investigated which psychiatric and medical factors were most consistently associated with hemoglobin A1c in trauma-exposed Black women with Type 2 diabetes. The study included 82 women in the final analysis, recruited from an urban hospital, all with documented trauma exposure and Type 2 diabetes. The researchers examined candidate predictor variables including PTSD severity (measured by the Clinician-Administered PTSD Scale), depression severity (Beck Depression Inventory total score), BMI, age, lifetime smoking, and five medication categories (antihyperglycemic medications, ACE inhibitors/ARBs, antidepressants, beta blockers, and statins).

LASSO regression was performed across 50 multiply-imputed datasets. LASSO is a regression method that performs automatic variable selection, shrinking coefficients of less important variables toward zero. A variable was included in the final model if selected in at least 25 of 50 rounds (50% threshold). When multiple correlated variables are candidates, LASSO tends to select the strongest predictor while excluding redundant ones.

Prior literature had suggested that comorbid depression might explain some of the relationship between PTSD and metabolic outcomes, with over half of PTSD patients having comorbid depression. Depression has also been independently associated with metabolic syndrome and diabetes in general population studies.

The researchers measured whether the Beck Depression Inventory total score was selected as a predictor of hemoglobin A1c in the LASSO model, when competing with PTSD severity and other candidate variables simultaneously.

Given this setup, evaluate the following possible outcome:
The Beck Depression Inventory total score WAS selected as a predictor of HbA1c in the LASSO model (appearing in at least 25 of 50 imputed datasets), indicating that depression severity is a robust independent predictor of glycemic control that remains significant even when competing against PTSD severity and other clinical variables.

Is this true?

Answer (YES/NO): YES